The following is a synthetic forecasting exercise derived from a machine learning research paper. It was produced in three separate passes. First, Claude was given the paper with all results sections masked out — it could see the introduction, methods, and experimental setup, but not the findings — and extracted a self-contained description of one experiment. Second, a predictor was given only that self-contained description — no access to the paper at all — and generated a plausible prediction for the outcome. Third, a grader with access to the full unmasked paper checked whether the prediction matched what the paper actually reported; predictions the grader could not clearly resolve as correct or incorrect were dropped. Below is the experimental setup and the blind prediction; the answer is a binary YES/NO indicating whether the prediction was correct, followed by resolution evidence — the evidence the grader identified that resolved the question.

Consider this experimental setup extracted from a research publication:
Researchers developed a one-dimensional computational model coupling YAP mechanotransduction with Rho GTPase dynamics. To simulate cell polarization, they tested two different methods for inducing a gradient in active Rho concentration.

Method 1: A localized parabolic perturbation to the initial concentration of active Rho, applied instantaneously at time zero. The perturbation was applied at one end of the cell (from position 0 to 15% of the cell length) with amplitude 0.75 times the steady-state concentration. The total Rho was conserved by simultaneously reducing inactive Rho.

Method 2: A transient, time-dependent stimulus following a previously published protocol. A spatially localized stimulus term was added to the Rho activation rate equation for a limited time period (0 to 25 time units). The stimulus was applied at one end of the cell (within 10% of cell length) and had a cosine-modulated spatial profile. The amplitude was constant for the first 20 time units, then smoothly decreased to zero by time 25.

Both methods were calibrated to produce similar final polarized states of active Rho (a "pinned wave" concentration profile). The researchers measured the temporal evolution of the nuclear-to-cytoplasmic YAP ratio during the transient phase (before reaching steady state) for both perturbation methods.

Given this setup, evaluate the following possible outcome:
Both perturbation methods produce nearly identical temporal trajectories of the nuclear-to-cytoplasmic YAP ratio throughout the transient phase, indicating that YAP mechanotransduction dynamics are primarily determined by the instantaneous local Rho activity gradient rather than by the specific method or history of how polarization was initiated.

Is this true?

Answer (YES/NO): NO